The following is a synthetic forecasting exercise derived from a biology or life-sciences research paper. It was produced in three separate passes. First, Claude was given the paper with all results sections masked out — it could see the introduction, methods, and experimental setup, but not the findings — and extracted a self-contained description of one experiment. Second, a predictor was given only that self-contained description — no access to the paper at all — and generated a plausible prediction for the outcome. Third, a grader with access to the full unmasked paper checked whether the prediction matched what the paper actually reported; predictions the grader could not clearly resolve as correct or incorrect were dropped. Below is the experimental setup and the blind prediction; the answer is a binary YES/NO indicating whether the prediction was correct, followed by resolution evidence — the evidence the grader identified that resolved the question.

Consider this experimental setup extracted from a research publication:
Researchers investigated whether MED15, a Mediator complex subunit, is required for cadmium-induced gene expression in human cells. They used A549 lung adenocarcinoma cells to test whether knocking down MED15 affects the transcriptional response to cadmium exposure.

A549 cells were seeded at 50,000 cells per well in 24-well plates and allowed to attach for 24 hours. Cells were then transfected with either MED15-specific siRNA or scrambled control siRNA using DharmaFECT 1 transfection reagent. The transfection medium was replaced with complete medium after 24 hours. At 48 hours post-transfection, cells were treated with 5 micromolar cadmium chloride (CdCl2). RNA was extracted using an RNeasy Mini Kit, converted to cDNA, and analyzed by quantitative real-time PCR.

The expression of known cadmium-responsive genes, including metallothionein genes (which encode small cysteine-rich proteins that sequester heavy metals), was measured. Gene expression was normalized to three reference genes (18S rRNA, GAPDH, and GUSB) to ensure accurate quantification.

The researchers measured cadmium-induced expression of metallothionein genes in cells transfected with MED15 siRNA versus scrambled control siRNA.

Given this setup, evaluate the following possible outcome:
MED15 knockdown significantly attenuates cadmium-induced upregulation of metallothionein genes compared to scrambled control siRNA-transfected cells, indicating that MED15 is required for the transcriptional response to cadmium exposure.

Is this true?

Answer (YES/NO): NO